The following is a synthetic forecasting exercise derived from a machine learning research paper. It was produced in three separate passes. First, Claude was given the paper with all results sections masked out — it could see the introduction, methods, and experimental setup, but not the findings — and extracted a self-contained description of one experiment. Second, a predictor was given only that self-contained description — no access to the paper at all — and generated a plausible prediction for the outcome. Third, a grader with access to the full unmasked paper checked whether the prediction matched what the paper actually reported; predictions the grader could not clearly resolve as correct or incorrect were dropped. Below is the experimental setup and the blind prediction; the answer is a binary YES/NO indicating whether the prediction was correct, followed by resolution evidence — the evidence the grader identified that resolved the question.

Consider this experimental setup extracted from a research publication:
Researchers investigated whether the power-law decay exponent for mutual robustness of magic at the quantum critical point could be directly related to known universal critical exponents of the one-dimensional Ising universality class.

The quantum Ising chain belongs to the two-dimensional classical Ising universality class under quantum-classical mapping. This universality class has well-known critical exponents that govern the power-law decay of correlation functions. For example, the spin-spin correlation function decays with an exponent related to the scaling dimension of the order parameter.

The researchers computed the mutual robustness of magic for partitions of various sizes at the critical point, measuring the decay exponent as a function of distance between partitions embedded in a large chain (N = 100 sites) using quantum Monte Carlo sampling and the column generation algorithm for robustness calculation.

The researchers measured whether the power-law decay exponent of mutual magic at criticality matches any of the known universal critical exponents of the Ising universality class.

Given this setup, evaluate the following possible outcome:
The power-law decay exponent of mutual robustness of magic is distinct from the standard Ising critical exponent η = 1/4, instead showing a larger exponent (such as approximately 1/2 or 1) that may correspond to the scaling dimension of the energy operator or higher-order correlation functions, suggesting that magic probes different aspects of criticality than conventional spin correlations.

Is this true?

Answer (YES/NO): NO